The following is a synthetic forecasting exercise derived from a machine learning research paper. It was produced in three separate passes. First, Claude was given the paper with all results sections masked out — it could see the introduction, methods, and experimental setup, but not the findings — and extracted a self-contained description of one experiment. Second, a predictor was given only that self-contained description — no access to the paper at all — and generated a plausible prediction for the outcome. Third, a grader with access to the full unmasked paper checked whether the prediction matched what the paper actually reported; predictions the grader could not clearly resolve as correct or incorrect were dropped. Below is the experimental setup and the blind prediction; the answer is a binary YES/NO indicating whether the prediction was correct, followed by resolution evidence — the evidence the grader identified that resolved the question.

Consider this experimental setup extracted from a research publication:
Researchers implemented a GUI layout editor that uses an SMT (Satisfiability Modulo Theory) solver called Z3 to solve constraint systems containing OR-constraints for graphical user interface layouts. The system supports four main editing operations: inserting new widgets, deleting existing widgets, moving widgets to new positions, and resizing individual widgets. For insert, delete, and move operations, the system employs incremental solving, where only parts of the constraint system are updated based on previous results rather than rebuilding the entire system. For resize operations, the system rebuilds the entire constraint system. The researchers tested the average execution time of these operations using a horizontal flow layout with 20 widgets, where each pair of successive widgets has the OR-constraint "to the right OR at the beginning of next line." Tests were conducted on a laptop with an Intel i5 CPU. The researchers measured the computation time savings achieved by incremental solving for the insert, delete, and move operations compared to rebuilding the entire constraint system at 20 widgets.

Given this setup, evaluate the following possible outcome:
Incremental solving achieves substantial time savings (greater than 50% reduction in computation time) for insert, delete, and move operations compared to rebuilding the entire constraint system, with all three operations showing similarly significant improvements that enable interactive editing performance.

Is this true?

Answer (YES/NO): NO